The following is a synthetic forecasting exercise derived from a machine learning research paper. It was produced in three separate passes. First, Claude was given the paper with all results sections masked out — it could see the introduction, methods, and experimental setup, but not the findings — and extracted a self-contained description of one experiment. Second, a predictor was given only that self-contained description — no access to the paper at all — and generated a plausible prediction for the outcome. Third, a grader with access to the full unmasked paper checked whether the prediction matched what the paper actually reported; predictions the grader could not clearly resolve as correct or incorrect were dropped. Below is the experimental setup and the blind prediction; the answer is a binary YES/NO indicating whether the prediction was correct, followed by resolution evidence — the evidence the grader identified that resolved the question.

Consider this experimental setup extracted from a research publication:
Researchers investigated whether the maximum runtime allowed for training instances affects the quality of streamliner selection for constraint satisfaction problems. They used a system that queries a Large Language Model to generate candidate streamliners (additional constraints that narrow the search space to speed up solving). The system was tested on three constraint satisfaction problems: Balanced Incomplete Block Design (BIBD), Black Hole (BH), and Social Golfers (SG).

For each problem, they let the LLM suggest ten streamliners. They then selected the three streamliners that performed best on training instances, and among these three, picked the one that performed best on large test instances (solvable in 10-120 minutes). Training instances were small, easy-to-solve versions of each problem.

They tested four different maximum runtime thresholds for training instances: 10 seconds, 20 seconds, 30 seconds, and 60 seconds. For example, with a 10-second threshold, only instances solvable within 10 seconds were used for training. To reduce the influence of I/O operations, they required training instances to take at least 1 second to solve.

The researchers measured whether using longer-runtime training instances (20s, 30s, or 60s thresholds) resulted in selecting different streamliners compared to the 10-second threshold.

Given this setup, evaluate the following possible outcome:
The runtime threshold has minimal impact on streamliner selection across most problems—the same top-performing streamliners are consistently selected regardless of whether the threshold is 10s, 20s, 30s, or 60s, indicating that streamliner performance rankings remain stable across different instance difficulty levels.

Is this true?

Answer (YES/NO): YES